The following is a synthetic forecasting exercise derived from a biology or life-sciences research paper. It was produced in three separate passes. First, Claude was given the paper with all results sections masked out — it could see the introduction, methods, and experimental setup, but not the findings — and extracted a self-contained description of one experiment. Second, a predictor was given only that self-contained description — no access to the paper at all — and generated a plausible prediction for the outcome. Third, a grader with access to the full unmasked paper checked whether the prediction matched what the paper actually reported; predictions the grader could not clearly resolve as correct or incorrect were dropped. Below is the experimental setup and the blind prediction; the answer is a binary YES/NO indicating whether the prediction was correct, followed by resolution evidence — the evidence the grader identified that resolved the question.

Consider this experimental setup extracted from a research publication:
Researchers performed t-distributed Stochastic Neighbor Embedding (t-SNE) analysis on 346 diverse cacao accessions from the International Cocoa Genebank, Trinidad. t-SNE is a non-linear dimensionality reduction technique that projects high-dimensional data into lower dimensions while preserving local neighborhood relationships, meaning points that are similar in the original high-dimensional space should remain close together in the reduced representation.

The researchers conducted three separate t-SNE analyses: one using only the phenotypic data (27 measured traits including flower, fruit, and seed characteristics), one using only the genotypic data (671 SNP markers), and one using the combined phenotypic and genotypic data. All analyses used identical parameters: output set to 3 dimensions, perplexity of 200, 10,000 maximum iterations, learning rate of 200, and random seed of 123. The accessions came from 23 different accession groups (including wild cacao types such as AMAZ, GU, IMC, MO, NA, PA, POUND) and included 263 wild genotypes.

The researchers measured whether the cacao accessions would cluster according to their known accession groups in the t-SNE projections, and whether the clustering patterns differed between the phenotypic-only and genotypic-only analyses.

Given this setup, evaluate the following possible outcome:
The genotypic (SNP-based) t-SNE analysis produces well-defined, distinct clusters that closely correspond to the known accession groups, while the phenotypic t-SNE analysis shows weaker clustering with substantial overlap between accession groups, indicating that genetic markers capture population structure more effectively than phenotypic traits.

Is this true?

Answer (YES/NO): NO